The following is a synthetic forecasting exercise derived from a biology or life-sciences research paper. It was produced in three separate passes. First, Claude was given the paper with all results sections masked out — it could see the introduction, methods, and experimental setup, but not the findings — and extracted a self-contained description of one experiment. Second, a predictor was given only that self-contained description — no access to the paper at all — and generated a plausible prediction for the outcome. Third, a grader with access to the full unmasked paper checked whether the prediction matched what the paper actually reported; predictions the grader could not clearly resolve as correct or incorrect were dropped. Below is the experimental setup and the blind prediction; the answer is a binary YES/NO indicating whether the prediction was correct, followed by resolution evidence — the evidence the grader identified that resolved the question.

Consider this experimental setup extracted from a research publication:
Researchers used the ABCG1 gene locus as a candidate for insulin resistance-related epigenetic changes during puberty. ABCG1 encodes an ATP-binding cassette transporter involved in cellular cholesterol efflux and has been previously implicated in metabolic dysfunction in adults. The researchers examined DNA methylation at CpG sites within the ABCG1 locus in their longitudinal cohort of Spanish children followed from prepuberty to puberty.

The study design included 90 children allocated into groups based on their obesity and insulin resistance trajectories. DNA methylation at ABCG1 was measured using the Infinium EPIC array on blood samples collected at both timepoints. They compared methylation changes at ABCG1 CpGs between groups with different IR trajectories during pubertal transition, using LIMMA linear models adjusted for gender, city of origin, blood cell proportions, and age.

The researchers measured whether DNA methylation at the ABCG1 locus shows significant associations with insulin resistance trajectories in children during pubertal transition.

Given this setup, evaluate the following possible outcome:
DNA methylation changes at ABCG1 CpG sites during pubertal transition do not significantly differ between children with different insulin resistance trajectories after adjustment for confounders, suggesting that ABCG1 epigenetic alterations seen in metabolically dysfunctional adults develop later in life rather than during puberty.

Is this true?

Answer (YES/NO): NO